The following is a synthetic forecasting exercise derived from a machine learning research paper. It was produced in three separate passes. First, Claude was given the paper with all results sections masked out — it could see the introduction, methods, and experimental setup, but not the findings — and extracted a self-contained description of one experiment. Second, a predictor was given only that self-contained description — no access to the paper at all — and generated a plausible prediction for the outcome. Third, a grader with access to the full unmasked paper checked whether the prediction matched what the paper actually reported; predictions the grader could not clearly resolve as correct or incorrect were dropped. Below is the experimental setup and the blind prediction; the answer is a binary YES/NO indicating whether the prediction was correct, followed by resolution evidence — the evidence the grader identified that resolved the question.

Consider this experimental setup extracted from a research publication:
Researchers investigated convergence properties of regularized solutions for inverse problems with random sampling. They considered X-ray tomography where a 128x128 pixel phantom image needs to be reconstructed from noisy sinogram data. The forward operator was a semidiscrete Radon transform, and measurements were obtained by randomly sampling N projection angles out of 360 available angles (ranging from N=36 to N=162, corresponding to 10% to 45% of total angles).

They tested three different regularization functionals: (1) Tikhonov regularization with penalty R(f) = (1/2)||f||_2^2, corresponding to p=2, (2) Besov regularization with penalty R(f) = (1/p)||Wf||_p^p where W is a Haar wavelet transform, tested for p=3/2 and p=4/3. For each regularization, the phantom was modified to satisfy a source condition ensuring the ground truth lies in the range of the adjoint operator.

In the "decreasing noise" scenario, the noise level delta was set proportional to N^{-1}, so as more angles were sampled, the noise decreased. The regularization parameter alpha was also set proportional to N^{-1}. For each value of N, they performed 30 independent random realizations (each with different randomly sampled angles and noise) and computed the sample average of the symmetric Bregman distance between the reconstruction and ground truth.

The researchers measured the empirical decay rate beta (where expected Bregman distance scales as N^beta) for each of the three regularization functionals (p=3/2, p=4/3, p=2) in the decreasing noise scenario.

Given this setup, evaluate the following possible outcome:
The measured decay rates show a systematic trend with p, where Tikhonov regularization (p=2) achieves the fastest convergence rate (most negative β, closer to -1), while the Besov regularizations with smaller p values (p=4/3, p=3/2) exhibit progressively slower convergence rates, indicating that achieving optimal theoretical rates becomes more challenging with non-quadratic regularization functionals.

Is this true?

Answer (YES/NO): NO